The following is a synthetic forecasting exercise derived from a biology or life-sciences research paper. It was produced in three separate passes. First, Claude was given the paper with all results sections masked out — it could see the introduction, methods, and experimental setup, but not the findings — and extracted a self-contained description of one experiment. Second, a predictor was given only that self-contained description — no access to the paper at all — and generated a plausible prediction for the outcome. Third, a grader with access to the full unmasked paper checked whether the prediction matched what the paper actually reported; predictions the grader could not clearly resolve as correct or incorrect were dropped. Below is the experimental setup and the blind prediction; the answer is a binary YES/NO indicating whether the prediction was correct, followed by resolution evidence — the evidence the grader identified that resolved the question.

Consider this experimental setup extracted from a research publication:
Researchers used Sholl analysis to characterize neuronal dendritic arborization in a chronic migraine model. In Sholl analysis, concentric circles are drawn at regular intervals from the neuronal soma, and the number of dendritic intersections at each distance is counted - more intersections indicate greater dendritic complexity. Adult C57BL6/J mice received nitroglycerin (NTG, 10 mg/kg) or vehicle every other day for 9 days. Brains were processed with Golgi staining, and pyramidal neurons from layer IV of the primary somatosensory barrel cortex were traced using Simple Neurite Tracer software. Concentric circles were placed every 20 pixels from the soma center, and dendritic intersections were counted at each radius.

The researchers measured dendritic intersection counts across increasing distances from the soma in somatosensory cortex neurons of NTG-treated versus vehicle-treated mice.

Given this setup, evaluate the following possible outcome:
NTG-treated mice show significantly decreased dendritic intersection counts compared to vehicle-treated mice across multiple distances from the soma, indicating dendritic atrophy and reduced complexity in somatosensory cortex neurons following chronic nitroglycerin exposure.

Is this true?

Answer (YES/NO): YES